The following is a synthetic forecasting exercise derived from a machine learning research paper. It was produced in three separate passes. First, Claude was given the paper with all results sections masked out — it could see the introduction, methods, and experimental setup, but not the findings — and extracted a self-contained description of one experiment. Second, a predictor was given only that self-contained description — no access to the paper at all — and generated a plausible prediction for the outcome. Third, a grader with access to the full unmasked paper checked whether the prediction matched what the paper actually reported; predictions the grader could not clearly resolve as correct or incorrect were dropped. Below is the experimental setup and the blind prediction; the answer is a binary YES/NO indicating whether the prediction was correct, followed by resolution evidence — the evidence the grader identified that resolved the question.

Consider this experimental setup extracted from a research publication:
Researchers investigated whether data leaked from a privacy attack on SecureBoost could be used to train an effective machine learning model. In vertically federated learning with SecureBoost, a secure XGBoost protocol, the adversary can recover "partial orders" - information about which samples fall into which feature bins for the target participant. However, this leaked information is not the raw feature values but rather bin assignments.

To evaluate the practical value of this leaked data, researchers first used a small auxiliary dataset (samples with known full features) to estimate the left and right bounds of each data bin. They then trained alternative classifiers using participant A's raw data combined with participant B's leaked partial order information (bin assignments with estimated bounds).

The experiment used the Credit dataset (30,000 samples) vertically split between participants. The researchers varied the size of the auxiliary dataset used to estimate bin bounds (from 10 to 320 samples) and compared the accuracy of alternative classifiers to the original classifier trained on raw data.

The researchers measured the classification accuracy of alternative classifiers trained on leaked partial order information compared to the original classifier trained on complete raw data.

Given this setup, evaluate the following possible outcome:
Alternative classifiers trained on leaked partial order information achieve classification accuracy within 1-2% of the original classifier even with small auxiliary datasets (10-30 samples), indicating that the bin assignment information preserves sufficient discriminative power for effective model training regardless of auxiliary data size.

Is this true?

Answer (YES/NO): YES